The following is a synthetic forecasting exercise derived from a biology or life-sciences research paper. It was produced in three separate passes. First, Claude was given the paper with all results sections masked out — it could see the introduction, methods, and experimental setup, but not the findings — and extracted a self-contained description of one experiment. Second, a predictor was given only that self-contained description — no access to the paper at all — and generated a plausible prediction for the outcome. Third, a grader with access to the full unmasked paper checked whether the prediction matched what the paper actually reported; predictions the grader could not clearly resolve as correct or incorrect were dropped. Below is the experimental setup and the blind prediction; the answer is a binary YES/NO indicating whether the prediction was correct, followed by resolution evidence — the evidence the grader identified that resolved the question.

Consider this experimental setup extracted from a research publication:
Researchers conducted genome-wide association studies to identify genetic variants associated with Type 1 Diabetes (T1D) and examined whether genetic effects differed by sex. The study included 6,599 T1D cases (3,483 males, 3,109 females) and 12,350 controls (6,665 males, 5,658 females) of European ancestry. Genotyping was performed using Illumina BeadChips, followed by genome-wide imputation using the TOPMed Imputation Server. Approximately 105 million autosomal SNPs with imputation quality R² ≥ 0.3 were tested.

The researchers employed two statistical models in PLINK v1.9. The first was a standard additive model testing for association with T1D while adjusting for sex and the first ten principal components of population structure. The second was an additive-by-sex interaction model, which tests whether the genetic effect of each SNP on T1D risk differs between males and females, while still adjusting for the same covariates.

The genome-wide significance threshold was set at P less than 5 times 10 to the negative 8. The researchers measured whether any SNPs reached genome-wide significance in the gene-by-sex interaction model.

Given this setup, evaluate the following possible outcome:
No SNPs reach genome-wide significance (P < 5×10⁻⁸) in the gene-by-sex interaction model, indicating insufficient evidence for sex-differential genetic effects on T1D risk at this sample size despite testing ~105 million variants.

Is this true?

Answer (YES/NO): YES